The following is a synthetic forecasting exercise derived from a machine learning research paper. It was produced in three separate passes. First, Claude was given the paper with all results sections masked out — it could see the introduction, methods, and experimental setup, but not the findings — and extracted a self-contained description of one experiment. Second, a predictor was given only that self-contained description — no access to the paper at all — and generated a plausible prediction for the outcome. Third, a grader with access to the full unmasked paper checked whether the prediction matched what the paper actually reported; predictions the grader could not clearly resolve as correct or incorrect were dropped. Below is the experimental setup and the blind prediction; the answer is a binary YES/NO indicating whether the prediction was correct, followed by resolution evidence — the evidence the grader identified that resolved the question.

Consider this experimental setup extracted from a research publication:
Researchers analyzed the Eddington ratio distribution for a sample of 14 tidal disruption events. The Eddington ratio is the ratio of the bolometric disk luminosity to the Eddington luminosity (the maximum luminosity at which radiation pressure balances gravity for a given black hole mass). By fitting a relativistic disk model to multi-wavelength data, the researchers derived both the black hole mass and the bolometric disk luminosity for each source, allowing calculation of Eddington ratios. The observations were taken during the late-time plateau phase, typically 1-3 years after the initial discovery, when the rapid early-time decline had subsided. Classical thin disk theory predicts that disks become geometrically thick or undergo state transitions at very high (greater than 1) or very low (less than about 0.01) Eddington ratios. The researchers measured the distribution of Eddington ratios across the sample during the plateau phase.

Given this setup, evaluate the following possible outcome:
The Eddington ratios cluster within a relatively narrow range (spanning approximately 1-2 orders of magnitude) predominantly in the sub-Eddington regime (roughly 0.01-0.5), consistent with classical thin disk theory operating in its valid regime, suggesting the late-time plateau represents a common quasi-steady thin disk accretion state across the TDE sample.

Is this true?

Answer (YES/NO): YES